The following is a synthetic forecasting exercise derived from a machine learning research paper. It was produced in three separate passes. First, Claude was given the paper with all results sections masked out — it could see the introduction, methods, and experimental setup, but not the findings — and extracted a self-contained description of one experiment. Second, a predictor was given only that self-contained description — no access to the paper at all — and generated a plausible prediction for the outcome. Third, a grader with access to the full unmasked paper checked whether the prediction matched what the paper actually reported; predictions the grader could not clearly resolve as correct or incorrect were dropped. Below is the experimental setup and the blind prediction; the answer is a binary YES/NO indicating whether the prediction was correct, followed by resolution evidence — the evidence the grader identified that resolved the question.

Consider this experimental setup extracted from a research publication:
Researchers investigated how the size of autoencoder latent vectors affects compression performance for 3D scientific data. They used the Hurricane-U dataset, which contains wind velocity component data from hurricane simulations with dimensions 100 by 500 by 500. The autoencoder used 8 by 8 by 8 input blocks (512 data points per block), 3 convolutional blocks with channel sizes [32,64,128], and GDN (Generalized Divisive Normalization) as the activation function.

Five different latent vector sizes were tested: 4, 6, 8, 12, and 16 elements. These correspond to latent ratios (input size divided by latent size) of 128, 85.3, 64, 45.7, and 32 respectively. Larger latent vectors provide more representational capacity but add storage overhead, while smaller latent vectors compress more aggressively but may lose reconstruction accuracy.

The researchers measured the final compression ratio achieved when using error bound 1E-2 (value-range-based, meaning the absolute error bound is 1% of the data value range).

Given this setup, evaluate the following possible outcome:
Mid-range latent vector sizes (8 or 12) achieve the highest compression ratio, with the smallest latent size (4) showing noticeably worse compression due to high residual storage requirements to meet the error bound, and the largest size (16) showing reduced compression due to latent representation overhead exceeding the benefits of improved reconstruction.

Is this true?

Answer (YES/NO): NO